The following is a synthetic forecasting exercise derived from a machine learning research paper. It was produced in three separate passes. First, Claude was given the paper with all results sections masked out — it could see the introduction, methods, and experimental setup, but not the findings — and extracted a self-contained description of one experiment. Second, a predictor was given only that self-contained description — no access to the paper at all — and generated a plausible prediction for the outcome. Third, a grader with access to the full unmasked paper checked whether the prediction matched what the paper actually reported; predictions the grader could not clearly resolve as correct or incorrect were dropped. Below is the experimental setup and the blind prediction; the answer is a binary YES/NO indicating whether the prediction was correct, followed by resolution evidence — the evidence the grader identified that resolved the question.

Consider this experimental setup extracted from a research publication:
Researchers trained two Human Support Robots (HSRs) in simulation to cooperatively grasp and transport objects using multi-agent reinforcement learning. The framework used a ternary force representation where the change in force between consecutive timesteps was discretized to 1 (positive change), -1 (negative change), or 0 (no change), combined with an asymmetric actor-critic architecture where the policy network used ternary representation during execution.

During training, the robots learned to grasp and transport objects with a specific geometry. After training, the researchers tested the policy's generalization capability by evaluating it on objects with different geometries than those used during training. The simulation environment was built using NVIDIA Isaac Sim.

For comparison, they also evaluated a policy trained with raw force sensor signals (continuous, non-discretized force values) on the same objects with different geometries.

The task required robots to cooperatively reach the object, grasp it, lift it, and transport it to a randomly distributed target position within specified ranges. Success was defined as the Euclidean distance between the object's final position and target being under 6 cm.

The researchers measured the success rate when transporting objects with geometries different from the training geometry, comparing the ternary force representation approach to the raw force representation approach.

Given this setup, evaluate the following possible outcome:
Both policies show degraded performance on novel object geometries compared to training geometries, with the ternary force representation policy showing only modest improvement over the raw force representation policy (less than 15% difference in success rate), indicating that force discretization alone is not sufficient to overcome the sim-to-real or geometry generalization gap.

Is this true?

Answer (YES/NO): NO